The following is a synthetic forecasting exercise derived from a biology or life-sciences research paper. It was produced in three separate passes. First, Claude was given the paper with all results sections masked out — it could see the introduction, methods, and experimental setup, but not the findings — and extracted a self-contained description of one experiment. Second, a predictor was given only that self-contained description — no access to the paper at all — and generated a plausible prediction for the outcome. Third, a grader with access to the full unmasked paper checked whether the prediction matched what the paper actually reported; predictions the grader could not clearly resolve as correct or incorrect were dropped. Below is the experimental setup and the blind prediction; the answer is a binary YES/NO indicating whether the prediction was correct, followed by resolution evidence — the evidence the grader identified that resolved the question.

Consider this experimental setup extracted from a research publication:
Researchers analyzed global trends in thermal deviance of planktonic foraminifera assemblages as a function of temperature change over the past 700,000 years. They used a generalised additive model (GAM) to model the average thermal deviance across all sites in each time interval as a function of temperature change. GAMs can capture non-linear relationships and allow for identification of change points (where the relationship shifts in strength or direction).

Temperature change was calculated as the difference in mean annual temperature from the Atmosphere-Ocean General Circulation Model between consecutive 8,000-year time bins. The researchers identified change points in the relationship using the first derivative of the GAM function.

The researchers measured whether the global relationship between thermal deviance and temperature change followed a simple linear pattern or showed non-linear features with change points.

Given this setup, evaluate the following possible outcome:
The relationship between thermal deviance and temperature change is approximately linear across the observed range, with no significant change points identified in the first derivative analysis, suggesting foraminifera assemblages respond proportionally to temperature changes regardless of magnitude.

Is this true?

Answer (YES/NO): NO